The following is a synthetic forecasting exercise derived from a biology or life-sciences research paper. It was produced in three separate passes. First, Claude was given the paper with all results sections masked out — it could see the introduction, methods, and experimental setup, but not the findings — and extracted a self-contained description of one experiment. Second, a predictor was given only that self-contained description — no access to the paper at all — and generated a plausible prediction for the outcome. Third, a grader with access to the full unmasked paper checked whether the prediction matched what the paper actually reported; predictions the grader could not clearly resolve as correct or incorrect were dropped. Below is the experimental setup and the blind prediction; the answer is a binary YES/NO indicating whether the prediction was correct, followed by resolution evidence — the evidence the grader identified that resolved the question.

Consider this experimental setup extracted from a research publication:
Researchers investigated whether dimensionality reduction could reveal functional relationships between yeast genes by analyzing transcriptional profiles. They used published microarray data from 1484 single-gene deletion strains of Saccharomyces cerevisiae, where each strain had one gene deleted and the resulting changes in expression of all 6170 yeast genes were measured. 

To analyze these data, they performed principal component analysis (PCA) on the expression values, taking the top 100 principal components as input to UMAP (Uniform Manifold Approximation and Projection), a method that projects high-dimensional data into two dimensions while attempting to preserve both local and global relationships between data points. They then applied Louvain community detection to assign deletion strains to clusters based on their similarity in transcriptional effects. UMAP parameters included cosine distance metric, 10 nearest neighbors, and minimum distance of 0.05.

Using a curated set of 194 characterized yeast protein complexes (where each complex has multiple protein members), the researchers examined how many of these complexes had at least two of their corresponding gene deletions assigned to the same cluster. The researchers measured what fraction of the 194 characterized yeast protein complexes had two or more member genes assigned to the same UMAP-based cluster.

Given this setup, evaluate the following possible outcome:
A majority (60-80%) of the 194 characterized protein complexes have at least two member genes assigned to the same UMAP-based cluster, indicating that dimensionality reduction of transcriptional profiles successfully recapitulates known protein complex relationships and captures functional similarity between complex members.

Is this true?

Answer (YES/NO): NO